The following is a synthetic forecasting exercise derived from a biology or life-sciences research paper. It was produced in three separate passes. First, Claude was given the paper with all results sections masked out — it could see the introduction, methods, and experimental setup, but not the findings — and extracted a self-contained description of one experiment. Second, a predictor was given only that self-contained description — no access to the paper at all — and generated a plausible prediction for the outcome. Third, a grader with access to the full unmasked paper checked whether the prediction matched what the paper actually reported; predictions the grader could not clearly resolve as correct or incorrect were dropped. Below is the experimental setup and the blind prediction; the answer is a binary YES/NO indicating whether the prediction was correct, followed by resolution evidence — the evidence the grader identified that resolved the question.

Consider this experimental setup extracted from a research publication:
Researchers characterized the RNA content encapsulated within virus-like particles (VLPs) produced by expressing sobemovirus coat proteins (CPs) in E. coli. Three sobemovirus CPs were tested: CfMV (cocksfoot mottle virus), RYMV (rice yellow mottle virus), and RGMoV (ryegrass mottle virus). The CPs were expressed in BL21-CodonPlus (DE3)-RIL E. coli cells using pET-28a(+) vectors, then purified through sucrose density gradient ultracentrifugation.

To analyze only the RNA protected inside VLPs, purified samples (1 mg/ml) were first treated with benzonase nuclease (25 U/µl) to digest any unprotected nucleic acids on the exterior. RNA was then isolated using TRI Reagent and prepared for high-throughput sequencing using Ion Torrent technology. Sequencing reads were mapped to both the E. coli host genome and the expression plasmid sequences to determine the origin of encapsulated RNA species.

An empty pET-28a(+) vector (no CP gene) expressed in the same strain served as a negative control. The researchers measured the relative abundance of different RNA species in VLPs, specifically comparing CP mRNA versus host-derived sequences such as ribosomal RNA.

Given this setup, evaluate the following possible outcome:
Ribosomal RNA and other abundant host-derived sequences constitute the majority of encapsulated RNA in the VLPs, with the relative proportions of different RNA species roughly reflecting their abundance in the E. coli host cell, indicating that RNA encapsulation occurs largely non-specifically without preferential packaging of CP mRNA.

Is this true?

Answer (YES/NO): NO